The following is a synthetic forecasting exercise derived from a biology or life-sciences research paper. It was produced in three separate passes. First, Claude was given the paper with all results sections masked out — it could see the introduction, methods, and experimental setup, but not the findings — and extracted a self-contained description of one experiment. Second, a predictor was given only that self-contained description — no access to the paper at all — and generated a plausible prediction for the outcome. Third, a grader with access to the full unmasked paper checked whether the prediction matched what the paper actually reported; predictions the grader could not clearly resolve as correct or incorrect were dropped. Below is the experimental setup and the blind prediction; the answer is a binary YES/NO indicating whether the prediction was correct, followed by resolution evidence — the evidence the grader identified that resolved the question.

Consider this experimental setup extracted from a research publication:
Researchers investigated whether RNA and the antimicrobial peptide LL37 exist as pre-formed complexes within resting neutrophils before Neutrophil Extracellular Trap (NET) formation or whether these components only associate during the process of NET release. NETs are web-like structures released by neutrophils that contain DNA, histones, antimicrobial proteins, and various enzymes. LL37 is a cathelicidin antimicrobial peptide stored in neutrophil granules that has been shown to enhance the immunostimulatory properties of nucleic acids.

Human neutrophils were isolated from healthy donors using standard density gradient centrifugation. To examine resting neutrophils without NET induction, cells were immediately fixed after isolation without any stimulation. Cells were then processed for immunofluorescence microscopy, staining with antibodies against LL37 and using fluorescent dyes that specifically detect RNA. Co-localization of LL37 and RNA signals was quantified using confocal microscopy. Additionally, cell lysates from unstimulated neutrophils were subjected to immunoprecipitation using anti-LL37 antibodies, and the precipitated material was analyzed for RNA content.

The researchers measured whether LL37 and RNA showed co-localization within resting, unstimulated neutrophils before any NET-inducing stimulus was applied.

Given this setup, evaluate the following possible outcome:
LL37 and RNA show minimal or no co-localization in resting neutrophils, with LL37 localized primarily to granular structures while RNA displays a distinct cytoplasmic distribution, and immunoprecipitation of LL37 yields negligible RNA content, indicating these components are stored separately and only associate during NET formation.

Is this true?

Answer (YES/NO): NO